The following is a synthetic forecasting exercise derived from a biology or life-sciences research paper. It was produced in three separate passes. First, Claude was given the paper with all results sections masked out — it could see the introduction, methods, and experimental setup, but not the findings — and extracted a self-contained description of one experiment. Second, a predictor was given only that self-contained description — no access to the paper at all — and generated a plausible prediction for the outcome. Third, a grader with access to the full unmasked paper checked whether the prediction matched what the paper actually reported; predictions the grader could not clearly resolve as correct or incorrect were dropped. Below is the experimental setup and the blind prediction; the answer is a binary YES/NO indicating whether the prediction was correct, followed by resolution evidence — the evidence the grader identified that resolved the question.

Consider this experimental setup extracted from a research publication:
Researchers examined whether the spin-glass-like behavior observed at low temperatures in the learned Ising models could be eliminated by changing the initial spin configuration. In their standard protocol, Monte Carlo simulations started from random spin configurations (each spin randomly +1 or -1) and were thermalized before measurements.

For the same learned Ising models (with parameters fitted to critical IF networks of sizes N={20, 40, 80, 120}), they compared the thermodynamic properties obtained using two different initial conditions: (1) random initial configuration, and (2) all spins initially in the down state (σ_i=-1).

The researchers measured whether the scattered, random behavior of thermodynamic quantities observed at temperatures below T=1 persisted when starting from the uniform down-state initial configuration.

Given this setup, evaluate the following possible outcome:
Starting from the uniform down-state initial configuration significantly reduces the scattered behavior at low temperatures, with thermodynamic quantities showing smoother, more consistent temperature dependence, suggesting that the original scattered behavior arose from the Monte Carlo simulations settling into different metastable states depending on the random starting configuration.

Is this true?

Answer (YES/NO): YES